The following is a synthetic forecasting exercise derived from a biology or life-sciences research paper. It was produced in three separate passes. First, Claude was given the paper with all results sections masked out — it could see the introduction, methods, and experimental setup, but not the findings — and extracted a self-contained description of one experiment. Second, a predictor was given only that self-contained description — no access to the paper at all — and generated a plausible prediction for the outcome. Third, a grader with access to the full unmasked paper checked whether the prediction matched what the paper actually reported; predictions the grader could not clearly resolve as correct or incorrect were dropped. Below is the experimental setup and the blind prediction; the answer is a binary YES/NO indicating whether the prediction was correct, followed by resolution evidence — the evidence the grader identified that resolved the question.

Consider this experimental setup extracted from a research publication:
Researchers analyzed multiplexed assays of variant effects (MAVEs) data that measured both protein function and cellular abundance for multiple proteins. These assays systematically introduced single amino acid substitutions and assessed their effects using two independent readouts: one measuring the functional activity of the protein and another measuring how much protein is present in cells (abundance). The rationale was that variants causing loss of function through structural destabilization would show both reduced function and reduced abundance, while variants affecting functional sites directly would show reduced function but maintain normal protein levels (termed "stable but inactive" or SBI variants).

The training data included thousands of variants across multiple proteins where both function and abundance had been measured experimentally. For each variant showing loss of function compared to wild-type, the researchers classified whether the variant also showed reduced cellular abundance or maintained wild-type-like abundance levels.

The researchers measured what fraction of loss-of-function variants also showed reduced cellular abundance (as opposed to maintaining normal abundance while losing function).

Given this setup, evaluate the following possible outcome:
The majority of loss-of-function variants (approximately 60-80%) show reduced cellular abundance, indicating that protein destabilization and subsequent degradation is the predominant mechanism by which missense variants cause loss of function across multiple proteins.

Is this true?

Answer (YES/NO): NO